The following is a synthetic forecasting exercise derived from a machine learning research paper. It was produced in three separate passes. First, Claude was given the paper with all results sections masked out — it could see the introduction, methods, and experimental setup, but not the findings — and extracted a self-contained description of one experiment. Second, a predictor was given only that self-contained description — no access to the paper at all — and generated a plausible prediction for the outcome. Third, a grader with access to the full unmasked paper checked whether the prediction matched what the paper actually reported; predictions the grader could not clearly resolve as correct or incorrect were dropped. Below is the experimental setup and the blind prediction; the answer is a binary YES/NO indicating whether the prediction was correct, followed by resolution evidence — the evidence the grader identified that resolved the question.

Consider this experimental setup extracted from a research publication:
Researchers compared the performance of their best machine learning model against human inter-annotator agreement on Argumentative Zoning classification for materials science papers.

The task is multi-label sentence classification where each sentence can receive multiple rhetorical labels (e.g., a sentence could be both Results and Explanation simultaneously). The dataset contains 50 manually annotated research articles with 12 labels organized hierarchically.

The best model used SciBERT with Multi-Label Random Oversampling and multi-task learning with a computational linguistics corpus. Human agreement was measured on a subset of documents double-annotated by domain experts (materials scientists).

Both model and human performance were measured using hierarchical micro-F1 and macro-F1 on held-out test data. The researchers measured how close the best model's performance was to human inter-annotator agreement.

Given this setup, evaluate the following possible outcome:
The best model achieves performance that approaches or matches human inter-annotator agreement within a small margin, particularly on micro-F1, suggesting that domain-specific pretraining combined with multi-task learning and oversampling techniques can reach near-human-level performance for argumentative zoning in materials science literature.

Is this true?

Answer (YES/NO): YES